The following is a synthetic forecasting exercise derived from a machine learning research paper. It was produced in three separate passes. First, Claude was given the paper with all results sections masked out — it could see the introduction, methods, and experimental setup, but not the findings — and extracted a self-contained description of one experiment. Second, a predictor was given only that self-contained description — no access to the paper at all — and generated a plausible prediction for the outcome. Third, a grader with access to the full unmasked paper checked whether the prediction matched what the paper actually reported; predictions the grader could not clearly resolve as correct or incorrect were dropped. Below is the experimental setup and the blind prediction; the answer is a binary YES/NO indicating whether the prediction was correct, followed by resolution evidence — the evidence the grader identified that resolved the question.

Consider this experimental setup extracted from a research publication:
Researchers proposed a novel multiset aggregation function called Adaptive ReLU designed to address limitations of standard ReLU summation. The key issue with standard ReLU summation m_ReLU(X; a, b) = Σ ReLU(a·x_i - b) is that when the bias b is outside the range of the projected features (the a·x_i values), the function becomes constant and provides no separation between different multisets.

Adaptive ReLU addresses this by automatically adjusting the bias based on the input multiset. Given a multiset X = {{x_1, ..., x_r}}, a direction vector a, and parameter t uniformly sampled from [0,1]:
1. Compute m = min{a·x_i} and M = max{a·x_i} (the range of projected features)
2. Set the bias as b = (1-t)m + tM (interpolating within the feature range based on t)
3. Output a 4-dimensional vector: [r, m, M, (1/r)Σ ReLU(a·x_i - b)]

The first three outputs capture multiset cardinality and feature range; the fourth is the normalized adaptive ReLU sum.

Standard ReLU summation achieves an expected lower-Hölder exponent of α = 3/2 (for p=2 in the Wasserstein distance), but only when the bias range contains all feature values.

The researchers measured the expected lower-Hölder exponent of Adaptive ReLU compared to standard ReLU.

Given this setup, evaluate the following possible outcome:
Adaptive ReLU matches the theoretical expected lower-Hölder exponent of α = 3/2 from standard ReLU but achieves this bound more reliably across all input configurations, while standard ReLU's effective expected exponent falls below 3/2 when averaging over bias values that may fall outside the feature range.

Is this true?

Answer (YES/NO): NO